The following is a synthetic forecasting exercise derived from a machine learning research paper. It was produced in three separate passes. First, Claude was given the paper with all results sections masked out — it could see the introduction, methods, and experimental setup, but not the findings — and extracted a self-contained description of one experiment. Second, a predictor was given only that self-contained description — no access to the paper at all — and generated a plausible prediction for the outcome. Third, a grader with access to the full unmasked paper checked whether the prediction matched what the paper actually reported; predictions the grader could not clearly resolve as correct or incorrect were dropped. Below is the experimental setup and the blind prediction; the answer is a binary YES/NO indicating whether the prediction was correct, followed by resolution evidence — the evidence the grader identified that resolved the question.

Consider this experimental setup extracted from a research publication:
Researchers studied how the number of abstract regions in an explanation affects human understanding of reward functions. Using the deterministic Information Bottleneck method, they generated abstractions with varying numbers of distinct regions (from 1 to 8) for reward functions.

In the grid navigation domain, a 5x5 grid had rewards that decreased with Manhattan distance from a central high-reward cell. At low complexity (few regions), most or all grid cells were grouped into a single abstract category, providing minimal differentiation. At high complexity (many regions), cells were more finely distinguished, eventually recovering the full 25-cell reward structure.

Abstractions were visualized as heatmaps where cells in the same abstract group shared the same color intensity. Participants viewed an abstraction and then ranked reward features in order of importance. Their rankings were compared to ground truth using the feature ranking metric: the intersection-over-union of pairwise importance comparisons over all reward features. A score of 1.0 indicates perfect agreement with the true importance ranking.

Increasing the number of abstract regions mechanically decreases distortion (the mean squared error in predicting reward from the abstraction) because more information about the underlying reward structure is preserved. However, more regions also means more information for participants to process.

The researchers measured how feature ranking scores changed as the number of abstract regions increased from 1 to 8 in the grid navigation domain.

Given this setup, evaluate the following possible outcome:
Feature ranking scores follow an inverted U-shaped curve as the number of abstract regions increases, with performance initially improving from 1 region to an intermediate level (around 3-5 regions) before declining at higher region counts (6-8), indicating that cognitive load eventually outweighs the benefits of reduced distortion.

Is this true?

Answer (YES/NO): NO